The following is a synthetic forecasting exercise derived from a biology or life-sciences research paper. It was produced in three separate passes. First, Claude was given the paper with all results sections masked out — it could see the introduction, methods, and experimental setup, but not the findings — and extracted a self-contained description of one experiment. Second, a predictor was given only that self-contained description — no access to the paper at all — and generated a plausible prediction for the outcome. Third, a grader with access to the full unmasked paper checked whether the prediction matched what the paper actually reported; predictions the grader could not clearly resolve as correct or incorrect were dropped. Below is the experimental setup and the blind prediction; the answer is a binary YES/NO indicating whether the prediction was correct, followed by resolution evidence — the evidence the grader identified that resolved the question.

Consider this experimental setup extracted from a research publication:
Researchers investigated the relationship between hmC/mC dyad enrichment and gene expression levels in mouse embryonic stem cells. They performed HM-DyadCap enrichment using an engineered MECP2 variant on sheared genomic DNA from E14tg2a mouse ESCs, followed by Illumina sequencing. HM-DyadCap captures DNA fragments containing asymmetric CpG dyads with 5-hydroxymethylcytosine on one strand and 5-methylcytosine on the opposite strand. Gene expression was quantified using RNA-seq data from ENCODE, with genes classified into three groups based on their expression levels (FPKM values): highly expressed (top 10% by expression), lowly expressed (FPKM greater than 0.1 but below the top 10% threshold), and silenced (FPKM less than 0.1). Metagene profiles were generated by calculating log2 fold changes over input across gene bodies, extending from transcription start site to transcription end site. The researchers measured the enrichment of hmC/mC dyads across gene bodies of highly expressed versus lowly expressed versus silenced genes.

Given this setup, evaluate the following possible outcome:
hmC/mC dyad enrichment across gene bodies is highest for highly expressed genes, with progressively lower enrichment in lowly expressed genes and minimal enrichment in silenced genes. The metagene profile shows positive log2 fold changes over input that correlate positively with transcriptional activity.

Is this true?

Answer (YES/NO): YES